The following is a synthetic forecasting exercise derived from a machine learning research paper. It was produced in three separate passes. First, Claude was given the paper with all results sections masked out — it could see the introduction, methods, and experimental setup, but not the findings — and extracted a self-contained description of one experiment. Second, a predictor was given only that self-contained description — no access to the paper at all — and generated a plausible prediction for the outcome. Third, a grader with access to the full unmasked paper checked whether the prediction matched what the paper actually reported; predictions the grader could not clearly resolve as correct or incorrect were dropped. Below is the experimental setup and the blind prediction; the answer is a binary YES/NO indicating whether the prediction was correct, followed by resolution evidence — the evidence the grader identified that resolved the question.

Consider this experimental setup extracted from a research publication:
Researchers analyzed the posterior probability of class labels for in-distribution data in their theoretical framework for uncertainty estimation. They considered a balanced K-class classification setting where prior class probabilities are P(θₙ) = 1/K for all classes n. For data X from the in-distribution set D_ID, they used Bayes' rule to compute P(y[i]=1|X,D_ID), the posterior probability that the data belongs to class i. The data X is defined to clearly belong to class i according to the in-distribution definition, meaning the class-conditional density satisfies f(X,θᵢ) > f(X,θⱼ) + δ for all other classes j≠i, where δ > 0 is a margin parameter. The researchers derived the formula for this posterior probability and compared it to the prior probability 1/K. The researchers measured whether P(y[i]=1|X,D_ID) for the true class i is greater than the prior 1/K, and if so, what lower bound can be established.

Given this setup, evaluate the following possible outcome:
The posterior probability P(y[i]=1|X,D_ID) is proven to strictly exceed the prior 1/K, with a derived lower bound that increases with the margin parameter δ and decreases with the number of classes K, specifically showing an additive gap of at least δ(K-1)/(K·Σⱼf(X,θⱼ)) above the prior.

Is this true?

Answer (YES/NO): NO